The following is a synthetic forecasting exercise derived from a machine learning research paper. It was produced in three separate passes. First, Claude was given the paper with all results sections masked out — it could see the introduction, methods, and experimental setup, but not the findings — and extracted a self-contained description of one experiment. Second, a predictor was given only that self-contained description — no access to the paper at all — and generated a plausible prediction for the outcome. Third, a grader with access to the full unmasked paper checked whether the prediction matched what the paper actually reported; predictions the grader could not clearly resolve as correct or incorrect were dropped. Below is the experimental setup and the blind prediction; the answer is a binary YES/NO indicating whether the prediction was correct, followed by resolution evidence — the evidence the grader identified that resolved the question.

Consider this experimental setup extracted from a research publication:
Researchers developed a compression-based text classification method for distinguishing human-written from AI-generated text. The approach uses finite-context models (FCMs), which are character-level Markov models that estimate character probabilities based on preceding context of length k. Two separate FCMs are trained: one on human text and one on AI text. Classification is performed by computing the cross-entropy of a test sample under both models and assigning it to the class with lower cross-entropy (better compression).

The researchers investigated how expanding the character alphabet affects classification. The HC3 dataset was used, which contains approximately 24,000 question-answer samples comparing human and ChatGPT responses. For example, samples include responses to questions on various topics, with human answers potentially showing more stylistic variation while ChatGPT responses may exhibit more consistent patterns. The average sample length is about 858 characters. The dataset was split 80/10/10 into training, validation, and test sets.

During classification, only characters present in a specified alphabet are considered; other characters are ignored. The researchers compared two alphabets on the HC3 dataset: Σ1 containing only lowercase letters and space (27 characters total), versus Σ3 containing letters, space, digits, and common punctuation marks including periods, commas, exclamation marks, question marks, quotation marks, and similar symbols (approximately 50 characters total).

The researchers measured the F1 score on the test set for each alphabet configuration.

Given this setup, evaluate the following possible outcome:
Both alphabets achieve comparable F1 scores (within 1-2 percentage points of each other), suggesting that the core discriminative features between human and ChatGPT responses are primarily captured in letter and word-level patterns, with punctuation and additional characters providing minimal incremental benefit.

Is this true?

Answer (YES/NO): YES